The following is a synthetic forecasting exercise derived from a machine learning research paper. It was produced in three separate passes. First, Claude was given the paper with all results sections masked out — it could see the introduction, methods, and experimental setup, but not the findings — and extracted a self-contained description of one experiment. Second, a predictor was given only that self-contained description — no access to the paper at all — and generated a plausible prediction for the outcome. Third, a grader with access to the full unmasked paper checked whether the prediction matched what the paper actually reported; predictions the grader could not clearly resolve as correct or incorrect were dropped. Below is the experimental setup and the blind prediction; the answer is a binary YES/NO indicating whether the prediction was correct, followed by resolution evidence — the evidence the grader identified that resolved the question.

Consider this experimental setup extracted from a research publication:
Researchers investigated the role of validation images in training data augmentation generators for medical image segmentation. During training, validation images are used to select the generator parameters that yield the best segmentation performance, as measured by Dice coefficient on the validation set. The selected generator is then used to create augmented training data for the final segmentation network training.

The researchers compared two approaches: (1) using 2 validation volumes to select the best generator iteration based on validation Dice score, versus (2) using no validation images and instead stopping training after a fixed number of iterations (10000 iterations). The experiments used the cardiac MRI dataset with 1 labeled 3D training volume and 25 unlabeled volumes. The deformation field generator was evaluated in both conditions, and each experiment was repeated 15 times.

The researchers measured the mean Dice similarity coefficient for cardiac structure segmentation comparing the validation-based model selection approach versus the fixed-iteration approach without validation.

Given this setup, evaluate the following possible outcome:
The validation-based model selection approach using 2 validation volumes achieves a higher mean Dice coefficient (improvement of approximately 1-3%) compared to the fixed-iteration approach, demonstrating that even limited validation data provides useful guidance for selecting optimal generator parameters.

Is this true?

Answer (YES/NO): NO